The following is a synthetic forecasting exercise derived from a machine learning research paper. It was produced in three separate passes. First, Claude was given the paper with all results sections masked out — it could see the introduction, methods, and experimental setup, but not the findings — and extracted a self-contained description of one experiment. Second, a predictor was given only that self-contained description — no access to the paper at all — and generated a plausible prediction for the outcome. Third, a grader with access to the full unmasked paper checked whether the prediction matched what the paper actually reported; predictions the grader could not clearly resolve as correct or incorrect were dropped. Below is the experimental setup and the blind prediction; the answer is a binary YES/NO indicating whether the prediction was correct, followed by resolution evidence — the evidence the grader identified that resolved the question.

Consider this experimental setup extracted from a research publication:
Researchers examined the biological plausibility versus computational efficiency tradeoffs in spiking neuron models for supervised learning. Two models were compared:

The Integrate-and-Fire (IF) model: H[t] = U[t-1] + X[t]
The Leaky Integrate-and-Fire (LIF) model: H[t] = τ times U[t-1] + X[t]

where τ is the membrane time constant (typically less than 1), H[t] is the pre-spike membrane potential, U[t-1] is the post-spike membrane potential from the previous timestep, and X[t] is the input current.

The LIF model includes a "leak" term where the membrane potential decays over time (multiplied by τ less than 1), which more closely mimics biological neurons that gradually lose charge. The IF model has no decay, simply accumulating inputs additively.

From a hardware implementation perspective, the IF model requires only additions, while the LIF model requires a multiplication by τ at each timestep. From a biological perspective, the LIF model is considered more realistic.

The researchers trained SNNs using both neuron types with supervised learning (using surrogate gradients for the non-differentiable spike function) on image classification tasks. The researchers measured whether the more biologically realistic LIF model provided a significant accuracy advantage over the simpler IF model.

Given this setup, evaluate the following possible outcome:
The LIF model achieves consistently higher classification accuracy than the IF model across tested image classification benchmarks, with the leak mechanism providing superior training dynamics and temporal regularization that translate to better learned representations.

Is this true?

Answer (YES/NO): NO